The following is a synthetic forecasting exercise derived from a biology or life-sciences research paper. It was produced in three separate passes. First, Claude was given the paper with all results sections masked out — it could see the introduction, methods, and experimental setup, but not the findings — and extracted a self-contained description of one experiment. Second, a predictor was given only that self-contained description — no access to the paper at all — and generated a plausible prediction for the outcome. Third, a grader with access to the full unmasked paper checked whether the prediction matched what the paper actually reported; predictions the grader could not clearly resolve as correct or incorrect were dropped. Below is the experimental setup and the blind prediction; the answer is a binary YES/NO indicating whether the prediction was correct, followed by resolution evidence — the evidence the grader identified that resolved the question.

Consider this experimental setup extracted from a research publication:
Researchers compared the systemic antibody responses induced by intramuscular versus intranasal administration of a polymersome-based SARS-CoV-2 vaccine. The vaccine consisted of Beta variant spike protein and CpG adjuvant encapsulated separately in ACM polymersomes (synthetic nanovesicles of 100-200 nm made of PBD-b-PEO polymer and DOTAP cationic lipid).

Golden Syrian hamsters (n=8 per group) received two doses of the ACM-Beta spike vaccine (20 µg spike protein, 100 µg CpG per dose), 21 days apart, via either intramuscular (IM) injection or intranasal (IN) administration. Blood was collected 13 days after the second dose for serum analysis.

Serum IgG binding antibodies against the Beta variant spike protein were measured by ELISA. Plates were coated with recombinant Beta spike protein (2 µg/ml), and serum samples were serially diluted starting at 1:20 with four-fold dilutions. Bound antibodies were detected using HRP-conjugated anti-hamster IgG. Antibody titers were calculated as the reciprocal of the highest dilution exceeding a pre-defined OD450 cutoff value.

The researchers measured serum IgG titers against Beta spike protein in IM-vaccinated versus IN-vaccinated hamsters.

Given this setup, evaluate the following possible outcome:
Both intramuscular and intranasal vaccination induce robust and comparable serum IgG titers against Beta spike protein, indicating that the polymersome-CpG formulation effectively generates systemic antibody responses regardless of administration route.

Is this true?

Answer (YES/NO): YES